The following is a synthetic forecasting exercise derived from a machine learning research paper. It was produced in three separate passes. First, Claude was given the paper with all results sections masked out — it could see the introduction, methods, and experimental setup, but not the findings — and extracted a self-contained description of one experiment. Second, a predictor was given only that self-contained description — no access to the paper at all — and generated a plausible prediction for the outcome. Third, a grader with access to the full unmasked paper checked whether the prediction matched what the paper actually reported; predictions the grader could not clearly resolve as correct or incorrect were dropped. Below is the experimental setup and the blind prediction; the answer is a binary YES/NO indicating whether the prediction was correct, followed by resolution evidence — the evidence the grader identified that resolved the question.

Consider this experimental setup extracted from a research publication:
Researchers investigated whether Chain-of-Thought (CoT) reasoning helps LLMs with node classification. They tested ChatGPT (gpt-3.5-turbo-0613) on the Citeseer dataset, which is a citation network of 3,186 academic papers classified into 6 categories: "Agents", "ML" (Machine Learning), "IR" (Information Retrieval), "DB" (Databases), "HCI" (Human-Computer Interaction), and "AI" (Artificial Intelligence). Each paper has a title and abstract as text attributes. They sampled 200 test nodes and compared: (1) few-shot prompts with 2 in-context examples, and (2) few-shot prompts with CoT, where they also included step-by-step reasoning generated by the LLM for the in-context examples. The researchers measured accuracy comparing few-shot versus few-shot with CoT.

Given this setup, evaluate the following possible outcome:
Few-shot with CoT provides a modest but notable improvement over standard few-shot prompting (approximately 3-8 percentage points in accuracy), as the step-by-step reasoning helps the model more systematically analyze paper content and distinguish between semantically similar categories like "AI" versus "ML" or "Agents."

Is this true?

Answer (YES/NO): NO